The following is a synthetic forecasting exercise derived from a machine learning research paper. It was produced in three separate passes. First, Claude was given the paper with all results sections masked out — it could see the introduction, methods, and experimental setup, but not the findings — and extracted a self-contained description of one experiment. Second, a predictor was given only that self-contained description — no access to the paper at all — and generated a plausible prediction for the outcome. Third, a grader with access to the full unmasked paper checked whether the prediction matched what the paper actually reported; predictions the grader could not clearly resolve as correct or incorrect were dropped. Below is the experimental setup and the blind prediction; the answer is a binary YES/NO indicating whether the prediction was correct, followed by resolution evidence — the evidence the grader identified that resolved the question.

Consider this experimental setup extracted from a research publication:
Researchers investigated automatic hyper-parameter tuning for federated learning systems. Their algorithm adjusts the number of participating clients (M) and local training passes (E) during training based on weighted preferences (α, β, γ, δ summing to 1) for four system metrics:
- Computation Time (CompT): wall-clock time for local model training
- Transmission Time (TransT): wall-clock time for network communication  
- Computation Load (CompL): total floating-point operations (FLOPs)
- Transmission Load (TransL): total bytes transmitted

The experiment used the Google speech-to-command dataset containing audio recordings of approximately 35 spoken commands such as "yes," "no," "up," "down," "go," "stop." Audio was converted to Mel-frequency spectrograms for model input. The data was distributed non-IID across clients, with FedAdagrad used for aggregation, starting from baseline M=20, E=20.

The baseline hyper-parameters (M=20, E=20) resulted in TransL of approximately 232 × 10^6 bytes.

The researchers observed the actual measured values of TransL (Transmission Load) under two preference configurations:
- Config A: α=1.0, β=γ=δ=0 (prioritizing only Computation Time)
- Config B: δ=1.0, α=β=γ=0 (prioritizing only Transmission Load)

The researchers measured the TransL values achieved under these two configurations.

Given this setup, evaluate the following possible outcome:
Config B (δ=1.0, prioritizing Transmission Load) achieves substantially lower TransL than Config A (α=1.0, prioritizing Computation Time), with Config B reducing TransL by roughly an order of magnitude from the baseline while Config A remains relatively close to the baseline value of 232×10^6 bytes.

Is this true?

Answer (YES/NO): NO